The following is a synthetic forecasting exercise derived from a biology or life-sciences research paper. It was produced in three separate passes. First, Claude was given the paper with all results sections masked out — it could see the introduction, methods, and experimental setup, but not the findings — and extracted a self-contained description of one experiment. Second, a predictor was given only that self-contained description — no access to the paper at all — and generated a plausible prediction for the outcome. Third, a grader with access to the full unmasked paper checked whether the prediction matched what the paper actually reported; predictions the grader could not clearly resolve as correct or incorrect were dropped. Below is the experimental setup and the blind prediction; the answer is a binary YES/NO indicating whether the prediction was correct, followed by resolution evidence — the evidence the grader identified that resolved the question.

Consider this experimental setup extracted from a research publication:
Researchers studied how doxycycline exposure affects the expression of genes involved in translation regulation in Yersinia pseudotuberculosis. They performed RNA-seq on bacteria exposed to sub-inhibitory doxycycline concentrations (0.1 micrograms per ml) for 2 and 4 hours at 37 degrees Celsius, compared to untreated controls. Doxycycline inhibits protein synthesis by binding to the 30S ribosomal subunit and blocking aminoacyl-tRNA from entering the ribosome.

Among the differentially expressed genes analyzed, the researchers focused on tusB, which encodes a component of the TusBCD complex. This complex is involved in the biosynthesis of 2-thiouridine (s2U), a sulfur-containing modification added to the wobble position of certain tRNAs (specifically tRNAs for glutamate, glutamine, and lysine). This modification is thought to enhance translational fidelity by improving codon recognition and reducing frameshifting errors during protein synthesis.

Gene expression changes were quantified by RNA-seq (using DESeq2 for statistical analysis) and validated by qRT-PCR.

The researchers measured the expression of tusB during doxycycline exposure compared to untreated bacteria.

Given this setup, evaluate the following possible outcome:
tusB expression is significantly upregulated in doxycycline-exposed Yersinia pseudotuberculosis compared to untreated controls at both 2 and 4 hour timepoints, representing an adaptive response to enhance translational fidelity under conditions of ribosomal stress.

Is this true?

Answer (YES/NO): NO